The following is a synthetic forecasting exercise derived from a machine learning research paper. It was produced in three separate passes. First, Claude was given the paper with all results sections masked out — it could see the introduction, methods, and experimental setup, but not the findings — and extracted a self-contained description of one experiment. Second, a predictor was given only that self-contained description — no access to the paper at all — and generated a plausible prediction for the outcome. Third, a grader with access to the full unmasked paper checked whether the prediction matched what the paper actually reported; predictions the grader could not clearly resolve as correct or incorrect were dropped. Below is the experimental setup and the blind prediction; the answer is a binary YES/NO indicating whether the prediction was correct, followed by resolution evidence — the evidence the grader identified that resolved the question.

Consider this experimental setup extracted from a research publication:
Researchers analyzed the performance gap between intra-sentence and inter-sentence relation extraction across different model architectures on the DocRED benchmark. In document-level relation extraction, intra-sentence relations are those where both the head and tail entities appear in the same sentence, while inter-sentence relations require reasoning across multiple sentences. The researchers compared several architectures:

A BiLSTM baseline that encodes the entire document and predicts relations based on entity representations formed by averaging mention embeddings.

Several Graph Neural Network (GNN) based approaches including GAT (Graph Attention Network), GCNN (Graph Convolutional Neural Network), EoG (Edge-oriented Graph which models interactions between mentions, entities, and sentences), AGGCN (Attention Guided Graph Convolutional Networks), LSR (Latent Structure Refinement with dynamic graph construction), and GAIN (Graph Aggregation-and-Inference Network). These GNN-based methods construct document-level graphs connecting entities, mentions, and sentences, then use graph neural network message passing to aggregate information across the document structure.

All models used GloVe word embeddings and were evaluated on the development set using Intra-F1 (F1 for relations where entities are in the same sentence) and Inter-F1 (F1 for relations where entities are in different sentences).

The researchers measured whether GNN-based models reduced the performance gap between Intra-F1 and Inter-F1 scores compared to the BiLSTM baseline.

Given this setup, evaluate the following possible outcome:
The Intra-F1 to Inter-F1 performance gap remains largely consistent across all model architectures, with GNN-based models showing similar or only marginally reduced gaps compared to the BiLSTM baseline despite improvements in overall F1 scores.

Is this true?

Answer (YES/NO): YES